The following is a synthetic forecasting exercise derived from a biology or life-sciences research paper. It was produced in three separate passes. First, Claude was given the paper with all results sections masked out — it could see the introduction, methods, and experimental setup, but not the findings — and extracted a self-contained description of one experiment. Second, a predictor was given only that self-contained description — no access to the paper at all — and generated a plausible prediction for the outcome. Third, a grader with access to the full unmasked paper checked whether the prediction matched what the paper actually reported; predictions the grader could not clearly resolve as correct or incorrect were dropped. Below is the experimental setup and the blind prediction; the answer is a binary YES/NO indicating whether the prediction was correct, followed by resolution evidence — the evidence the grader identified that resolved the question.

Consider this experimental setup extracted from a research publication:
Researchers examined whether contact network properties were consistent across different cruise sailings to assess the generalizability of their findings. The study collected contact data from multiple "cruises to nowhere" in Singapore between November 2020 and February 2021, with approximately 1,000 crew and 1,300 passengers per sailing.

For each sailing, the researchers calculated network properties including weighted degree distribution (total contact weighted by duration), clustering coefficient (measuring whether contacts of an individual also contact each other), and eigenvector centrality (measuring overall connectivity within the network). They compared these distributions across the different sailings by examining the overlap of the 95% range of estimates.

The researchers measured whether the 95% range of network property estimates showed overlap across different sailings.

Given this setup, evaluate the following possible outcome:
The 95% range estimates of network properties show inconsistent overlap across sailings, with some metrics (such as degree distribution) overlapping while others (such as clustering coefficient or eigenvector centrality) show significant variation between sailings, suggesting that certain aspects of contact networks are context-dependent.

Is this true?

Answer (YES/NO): NO